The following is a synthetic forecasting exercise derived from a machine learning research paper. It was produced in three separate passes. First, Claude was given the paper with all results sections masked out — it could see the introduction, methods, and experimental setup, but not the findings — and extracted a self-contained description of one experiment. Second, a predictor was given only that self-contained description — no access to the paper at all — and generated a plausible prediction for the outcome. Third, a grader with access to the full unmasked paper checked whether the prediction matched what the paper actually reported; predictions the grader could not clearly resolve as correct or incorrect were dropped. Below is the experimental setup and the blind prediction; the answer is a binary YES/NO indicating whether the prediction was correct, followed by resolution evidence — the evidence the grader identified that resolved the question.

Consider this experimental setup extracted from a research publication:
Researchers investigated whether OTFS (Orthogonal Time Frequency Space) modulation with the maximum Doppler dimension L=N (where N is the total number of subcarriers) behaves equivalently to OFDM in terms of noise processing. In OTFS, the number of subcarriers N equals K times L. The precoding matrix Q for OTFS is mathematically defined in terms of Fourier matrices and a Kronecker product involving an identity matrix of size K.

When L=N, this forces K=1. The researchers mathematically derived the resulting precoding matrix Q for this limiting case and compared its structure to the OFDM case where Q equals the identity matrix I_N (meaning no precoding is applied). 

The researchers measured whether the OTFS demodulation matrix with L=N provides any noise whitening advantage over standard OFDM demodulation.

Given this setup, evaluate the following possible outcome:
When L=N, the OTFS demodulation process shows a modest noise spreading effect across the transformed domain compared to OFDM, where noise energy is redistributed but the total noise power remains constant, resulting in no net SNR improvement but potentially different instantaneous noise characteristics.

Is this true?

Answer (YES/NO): NO